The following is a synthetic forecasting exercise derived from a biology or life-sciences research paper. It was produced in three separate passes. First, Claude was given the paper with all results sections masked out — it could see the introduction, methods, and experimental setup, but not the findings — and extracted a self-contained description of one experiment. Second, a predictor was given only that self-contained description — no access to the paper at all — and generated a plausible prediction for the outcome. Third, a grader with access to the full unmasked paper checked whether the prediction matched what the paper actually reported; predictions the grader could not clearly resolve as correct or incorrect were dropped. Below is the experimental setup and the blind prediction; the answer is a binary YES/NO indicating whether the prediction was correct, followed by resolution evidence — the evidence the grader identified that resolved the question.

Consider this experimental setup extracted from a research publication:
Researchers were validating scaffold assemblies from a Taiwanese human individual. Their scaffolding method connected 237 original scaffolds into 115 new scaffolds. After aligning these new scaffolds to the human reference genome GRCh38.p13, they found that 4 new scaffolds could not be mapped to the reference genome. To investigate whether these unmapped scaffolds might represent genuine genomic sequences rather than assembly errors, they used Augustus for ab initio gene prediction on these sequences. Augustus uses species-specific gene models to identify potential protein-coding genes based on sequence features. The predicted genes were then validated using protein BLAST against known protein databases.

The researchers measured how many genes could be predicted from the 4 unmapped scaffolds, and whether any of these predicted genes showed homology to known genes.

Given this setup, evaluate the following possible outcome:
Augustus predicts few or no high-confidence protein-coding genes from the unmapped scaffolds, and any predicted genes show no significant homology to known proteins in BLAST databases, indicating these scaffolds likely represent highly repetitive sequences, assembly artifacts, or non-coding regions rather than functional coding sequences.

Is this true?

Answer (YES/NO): NO